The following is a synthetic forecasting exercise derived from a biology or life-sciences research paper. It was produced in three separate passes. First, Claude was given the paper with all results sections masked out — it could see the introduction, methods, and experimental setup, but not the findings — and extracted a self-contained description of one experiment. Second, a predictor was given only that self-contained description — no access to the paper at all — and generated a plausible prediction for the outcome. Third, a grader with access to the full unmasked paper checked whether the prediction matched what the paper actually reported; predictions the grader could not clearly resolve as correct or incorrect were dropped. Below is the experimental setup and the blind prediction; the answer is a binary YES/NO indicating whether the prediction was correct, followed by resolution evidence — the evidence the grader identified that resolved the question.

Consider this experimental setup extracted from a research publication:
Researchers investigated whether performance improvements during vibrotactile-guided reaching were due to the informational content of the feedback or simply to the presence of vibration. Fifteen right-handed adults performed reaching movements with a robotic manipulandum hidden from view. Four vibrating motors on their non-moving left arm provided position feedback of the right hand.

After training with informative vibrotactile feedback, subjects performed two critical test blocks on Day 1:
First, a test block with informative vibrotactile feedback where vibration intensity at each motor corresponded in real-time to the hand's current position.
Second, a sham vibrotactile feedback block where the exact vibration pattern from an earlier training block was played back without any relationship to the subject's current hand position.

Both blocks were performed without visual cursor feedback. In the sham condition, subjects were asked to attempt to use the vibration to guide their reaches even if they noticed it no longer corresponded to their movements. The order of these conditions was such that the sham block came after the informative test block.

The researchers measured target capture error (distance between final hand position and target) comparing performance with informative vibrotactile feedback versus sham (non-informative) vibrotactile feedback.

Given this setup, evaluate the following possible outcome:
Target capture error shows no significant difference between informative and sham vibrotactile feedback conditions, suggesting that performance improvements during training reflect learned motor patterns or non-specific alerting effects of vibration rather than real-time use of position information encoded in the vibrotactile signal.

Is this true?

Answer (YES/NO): NO